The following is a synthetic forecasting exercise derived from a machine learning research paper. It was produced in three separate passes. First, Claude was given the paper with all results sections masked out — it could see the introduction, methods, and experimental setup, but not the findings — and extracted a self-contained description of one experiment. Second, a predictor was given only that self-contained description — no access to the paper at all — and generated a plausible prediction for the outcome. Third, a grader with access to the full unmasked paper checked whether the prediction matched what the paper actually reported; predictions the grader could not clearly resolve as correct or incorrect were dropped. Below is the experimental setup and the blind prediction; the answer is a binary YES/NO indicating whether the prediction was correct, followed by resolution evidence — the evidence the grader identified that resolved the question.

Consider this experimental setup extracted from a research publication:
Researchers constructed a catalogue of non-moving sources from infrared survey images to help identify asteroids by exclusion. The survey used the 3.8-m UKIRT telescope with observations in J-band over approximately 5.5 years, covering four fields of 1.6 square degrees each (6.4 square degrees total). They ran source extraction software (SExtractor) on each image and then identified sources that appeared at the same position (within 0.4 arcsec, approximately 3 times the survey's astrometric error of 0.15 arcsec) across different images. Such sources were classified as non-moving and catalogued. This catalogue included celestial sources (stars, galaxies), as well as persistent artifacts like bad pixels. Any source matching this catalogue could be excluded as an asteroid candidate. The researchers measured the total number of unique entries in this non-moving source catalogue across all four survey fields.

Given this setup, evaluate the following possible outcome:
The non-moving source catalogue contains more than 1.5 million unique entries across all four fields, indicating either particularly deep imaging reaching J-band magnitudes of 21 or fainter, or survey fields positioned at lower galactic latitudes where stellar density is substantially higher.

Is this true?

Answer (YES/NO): NO